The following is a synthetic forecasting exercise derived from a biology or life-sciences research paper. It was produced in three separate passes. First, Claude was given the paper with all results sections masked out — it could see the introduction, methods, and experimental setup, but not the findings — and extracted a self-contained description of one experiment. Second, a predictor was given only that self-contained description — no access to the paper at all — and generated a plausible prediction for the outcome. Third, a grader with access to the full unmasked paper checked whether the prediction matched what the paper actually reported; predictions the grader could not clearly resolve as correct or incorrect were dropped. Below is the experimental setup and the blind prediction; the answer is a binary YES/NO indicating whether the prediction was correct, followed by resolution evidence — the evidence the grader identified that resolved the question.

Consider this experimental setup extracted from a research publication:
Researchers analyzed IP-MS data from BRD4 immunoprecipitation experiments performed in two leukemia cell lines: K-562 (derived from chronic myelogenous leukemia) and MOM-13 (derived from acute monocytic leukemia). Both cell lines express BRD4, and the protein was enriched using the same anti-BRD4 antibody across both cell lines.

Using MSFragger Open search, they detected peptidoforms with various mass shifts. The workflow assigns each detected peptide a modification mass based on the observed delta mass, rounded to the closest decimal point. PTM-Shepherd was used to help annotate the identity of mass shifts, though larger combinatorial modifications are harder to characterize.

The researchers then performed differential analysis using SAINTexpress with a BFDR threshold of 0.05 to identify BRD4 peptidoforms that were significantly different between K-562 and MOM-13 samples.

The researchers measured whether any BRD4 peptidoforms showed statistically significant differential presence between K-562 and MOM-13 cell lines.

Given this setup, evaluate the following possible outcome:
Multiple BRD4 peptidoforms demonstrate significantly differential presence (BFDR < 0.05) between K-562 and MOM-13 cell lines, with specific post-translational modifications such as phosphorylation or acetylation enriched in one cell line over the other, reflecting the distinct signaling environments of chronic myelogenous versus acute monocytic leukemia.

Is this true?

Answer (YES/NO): NO